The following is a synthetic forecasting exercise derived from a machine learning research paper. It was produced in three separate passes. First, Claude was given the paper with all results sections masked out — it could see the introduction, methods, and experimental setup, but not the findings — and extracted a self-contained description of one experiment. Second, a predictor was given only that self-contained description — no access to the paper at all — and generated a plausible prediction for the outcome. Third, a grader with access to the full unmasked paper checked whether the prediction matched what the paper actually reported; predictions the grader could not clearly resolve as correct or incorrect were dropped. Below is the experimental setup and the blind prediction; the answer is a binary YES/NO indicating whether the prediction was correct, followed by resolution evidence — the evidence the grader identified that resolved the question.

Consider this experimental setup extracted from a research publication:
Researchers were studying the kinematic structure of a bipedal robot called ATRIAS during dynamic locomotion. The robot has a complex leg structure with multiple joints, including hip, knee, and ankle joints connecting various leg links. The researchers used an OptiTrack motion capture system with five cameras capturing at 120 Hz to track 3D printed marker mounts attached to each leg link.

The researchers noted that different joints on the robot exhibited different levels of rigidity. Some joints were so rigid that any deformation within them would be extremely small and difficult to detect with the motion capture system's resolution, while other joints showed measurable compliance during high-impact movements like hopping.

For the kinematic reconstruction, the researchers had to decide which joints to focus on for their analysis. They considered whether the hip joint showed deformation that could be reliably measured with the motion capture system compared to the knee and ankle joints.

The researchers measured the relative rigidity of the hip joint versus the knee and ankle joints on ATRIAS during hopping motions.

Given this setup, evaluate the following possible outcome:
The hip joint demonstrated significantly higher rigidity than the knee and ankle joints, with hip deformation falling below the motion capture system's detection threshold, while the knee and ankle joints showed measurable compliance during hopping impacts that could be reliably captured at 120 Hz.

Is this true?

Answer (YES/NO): YES